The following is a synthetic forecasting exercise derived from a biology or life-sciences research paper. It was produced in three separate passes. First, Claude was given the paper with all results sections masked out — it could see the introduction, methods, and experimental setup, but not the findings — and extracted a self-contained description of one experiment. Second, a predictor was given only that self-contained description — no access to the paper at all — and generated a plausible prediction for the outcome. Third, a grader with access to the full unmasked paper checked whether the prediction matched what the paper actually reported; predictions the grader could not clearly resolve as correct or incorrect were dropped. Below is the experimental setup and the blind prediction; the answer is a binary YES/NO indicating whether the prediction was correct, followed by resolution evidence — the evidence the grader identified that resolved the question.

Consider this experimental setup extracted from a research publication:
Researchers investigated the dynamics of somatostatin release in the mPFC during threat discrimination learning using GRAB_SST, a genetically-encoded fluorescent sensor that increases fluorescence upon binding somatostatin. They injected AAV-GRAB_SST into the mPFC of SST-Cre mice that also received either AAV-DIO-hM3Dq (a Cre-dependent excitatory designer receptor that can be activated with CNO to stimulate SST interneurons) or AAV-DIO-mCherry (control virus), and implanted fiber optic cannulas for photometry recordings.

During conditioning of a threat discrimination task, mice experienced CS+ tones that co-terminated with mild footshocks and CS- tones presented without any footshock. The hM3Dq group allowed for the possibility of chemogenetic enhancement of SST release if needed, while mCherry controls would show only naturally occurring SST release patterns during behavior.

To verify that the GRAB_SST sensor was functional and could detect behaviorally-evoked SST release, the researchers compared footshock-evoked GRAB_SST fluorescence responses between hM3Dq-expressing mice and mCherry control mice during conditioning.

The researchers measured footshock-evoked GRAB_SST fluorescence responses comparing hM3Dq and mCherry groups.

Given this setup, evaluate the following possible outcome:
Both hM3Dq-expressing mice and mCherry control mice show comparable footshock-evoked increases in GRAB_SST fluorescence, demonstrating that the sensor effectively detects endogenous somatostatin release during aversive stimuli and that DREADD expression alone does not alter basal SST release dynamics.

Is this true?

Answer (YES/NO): YES